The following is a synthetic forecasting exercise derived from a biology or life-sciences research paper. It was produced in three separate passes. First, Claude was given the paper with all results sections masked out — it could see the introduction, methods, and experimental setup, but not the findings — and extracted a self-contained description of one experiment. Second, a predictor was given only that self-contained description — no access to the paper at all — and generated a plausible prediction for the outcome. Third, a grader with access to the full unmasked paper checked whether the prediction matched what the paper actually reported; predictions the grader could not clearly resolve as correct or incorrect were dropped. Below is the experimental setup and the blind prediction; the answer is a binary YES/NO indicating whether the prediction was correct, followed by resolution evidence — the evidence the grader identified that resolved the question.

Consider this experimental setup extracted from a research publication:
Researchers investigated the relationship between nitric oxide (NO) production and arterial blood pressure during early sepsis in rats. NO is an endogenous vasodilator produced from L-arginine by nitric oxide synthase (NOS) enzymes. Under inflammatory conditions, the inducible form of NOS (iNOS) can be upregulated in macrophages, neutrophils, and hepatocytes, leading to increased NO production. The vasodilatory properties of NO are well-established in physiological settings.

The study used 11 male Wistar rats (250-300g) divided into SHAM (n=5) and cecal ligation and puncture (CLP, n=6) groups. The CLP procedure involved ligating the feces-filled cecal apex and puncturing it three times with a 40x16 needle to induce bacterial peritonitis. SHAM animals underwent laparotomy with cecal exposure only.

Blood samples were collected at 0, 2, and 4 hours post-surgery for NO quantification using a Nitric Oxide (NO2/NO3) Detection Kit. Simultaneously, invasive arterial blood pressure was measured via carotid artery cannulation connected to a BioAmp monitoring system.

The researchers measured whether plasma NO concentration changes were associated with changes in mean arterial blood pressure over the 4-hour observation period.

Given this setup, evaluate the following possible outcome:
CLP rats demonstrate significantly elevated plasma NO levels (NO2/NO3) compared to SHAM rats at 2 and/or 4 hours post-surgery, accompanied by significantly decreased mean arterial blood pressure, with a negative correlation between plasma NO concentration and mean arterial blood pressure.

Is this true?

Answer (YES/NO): NO